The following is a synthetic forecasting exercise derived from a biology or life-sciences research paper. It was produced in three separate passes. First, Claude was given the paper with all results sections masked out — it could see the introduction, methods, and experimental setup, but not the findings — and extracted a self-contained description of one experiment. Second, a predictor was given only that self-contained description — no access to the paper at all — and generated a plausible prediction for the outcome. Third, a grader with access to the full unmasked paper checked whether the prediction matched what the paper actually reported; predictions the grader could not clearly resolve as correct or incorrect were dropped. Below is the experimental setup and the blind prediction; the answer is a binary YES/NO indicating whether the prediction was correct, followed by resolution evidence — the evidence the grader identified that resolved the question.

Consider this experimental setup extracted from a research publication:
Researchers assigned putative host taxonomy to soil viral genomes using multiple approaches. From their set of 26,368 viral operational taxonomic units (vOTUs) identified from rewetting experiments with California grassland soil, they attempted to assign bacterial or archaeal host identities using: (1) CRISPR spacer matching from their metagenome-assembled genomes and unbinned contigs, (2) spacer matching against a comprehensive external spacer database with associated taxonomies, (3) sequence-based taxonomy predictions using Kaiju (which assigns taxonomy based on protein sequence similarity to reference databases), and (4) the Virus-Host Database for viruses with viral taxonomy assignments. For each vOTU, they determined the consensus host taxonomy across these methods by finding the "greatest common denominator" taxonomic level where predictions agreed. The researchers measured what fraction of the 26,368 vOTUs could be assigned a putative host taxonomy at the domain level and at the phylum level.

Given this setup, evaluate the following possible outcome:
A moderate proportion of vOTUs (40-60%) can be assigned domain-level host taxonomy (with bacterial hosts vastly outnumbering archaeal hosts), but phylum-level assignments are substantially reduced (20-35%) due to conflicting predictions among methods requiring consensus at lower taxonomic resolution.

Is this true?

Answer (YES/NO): NO